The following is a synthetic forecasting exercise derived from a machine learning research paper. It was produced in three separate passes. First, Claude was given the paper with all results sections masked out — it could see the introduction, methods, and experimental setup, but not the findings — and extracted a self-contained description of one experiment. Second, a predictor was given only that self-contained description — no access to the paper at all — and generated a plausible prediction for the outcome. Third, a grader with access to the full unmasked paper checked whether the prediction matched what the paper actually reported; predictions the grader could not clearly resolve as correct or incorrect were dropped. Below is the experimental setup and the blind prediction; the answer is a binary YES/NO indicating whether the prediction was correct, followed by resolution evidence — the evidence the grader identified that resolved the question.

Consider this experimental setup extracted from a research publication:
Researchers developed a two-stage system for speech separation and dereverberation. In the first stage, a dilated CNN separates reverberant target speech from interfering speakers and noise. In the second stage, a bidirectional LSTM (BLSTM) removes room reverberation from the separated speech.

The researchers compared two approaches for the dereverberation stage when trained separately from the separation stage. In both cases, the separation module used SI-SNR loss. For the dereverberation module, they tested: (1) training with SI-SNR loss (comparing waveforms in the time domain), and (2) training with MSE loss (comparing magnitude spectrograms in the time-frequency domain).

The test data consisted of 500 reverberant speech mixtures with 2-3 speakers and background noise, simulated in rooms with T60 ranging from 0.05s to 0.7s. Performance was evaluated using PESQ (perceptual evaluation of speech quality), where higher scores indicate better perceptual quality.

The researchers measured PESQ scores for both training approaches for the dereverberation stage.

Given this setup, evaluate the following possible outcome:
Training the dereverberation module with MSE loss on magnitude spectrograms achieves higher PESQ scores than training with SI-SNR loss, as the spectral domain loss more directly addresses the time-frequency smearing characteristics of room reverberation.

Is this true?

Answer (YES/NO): YES